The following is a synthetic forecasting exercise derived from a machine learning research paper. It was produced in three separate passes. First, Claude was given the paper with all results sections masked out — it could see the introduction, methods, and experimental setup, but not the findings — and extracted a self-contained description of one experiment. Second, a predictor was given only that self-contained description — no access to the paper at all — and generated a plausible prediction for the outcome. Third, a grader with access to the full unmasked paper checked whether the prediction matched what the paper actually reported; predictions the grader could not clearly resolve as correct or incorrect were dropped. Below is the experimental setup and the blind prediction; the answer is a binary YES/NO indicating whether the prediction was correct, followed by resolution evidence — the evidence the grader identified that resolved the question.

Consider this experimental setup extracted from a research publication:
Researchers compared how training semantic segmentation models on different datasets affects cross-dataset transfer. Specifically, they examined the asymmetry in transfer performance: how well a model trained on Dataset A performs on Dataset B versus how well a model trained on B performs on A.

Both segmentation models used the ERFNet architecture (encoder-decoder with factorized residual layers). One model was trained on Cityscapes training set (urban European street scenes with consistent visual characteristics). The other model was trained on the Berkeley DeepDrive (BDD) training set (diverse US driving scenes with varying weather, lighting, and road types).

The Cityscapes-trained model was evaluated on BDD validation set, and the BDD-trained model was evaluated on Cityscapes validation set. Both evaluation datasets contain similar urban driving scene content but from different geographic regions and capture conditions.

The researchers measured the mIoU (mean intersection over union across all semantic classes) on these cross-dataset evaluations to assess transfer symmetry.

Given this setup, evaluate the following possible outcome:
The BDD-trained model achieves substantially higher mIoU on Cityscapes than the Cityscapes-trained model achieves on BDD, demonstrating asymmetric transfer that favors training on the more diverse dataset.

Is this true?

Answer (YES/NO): YES